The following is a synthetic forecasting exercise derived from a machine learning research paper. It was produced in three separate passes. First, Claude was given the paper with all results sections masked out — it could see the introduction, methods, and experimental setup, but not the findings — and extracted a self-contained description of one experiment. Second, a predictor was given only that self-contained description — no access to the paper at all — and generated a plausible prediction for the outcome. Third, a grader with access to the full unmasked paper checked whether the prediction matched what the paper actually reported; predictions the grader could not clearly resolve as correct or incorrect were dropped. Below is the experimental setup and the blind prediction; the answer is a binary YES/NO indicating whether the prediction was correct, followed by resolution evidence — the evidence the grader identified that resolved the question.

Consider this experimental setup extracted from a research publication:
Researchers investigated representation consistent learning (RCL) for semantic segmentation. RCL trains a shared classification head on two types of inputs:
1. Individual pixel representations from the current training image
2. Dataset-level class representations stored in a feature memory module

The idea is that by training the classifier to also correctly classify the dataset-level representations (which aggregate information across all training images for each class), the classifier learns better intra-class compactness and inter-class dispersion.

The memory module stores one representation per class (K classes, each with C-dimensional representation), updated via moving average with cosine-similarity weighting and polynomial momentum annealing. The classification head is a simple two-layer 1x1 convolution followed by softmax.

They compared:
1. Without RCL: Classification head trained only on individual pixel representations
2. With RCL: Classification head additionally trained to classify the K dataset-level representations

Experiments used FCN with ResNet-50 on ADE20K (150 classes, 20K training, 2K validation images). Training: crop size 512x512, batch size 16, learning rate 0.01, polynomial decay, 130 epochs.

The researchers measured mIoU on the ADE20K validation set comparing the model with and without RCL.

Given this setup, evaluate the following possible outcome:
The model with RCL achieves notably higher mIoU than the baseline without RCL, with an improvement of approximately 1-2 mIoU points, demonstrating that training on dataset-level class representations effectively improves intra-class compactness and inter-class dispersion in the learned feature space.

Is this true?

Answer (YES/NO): NO